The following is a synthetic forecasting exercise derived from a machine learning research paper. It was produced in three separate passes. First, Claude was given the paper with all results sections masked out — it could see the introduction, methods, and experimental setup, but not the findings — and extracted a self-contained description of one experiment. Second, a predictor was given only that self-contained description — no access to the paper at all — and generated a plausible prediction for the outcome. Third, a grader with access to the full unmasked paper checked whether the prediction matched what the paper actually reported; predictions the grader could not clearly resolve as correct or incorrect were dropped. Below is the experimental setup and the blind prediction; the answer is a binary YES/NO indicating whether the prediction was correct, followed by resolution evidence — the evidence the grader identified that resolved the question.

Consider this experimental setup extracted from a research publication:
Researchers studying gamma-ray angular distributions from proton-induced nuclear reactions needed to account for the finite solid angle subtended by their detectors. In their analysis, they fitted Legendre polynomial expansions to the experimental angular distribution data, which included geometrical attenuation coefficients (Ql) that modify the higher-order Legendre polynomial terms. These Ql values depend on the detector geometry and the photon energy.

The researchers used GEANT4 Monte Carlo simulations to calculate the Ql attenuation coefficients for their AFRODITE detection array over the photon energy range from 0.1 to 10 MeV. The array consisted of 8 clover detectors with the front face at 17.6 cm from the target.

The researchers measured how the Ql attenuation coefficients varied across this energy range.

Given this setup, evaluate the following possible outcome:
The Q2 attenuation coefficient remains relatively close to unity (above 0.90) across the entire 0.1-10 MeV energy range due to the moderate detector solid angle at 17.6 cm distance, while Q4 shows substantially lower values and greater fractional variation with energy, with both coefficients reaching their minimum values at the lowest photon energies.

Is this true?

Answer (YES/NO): NO